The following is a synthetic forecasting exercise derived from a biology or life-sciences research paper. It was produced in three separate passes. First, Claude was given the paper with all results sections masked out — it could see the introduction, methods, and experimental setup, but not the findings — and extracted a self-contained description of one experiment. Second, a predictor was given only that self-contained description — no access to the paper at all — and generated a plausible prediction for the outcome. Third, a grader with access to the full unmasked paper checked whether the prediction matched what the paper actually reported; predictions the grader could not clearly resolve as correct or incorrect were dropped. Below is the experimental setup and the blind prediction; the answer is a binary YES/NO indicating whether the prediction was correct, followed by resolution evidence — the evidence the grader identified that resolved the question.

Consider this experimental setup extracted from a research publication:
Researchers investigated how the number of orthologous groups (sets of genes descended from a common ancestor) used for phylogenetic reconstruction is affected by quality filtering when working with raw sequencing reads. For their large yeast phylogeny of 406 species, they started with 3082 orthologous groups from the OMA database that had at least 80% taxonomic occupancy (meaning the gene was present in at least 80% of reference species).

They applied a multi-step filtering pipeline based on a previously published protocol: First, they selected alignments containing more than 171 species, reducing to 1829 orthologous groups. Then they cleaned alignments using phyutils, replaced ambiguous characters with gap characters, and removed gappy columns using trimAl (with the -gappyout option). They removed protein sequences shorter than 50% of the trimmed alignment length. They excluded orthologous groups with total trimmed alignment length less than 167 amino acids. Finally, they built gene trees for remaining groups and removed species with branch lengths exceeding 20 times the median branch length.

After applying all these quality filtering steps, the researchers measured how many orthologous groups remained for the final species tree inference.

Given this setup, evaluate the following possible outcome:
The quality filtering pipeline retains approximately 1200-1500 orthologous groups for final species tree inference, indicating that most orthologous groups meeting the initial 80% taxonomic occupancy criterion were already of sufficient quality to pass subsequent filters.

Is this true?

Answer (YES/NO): NO